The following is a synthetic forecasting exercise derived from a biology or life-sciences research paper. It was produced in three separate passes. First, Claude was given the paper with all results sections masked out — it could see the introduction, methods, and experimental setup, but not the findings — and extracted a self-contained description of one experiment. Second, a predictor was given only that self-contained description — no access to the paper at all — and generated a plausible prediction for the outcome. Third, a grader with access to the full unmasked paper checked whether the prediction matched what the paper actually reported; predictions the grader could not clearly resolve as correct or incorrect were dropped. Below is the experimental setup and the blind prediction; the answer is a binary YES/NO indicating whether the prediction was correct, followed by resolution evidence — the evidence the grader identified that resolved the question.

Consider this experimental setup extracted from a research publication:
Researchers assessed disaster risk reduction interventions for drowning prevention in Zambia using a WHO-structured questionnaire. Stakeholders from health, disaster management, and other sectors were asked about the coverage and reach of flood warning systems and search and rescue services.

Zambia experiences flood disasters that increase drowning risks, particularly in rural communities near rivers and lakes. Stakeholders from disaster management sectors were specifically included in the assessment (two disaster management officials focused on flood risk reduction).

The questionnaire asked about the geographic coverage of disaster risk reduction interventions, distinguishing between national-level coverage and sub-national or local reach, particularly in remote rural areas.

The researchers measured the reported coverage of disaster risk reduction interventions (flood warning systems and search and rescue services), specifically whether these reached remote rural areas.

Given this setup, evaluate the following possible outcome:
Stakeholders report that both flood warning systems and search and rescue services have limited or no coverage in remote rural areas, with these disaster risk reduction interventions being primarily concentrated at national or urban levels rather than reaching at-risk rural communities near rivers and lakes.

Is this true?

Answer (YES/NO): YES